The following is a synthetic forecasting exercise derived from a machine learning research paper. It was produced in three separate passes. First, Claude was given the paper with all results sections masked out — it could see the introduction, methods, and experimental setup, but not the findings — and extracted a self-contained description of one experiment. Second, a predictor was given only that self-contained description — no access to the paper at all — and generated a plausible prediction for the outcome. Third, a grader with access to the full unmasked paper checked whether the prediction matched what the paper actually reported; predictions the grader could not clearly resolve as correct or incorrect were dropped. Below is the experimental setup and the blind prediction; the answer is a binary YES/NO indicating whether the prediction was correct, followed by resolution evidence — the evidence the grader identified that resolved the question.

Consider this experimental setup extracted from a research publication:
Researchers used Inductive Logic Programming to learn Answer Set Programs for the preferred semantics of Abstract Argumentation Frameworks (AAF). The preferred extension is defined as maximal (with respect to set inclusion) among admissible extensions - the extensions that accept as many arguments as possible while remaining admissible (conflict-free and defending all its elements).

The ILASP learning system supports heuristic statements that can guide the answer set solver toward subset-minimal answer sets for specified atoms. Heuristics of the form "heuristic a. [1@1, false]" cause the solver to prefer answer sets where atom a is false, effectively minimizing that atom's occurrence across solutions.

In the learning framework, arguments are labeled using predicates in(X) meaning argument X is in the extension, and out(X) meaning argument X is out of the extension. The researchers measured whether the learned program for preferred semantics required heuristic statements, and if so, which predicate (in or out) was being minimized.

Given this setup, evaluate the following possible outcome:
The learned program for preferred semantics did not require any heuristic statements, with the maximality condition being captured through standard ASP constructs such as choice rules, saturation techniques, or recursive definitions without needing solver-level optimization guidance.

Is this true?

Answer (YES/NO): NO